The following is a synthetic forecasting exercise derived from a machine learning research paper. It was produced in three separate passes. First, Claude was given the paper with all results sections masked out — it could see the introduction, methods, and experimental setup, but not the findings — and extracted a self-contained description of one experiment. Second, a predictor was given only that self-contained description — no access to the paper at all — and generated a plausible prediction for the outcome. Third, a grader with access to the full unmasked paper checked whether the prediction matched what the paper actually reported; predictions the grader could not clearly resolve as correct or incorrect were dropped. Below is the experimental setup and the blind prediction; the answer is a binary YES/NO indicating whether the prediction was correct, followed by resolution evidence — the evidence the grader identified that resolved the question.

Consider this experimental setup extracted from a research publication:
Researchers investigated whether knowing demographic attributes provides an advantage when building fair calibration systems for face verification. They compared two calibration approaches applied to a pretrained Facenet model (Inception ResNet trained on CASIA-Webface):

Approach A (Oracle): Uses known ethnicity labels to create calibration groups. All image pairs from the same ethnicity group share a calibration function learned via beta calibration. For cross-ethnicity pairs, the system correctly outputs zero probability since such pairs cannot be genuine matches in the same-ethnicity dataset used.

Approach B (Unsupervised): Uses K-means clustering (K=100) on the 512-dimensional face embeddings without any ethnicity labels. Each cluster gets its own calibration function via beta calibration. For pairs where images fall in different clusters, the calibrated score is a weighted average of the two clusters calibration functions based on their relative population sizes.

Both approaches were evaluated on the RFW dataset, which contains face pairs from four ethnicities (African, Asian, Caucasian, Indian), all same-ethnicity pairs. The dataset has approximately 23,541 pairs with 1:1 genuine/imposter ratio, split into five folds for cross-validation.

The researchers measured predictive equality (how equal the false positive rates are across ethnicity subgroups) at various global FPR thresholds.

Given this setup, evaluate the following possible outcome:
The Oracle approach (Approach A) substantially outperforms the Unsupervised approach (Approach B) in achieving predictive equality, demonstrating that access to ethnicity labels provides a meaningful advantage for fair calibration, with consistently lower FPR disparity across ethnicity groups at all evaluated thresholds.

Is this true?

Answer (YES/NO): NO